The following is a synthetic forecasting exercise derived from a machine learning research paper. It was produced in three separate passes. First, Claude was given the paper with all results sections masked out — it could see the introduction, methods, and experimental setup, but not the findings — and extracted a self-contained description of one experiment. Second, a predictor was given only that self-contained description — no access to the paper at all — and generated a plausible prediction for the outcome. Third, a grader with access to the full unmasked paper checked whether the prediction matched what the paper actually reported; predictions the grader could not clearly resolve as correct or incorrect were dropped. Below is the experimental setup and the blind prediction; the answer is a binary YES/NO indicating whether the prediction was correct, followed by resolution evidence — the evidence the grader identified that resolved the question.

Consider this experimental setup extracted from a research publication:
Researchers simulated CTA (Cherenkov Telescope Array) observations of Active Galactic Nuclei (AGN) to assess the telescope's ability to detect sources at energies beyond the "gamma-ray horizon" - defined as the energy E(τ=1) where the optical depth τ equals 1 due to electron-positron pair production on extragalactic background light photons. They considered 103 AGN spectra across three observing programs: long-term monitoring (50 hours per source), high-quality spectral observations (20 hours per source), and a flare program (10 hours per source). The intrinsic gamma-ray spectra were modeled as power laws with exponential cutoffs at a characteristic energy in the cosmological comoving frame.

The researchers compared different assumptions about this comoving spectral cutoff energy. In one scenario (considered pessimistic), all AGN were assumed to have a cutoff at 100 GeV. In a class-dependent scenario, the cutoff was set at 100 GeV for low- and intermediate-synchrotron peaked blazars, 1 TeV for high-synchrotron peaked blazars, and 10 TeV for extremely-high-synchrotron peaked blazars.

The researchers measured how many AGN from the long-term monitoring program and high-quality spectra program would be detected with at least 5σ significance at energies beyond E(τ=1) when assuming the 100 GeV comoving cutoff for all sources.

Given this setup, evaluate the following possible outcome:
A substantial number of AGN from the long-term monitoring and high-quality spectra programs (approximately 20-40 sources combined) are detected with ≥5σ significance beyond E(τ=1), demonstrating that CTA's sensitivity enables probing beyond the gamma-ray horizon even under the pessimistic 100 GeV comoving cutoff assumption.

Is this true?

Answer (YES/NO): NO